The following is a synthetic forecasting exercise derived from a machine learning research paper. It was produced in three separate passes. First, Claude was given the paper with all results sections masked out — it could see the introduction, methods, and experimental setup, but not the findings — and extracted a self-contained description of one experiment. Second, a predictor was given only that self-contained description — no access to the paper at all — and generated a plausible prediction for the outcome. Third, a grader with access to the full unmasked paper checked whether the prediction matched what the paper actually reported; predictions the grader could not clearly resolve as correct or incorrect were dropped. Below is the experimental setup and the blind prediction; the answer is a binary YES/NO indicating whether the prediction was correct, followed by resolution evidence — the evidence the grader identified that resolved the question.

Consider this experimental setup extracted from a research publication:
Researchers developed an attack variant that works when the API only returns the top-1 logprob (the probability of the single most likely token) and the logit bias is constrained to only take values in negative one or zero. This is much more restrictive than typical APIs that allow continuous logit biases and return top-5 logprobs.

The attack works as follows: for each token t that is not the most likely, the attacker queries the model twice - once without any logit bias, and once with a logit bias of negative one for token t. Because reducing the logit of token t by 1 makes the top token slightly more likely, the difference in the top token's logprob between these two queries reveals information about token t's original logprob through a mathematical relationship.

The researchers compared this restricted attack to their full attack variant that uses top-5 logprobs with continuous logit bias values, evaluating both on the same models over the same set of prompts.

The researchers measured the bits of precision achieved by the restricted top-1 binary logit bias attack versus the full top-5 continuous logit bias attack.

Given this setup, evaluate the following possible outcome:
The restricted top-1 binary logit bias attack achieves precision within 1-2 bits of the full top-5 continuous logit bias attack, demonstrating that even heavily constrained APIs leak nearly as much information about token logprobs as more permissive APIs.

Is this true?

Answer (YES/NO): NO